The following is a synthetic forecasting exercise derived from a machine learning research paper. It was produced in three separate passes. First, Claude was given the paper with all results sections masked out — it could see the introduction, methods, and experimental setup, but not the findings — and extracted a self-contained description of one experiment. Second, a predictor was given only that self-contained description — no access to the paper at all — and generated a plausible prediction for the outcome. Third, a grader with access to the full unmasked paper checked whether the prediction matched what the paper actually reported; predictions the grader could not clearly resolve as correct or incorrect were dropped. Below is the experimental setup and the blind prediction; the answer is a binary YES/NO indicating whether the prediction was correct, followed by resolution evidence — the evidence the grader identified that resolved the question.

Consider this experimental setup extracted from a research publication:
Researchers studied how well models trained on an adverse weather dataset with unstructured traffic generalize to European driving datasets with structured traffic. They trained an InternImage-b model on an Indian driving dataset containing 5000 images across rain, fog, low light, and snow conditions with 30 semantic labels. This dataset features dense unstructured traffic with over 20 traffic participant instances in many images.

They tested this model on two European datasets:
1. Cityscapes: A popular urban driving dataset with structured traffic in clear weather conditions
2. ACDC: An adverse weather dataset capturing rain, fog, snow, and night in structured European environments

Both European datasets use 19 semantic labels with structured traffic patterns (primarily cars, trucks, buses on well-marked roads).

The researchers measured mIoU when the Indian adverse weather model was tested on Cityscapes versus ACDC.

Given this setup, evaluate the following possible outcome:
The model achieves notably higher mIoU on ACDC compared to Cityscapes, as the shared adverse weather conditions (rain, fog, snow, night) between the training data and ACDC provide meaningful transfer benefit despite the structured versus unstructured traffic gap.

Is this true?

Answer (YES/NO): NO